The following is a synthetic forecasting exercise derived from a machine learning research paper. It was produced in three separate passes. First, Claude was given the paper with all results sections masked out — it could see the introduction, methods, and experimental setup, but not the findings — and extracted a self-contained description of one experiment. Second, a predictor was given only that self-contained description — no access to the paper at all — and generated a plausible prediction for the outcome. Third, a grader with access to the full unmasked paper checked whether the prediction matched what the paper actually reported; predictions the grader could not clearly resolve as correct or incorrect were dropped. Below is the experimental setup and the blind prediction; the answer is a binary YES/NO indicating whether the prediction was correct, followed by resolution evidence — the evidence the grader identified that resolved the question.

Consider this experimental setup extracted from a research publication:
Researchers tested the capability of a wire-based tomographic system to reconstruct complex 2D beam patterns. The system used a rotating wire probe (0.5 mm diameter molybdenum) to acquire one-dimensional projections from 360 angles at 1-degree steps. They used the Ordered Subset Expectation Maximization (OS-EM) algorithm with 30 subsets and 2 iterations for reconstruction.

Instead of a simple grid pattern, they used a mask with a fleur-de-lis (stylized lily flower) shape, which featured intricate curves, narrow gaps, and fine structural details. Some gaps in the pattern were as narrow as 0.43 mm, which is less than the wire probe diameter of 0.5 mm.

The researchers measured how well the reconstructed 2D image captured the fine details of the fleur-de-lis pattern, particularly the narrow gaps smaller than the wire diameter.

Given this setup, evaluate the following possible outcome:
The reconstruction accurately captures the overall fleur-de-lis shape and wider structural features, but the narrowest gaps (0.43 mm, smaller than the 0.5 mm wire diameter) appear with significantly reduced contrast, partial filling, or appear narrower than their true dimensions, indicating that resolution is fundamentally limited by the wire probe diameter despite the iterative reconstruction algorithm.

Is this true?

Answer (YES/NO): NO